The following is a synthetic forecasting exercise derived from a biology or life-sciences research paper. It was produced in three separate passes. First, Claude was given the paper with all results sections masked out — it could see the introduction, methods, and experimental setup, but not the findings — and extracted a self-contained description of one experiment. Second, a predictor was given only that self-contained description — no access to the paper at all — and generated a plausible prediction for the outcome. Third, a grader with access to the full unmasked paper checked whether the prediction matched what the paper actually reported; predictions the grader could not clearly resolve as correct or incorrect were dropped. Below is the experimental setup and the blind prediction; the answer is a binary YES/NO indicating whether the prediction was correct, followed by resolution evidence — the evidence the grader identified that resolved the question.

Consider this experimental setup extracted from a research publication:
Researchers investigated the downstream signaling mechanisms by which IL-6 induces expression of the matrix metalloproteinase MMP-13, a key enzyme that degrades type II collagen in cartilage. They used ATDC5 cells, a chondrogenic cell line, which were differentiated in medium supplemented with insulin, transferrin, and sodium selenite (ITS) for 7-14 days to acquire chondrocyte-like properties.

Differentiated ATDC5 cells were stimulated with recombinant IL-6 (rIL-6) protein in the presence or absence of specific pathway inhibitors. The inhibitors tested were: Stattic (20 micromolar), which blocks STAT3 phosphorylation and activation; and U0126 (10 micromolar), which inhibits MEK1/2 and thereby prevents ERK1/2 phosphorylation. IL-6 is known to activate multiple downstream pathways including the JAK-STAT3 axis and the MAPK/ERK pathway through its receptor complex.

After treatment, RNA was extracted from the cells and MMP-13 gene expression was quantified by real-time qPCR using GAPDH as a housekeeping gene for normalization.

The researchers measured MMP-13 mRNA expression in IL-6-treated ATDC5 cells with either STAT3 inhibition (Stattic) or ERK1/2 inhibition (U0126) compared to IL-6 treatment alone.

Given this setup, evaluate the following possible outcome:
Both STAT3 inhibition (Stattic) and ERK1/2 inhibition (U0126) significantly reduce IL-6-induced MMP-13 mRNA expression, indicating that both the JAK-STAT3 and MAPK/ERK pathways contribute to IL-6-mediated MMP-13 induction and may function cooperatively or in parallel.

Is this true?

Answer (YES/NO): NO